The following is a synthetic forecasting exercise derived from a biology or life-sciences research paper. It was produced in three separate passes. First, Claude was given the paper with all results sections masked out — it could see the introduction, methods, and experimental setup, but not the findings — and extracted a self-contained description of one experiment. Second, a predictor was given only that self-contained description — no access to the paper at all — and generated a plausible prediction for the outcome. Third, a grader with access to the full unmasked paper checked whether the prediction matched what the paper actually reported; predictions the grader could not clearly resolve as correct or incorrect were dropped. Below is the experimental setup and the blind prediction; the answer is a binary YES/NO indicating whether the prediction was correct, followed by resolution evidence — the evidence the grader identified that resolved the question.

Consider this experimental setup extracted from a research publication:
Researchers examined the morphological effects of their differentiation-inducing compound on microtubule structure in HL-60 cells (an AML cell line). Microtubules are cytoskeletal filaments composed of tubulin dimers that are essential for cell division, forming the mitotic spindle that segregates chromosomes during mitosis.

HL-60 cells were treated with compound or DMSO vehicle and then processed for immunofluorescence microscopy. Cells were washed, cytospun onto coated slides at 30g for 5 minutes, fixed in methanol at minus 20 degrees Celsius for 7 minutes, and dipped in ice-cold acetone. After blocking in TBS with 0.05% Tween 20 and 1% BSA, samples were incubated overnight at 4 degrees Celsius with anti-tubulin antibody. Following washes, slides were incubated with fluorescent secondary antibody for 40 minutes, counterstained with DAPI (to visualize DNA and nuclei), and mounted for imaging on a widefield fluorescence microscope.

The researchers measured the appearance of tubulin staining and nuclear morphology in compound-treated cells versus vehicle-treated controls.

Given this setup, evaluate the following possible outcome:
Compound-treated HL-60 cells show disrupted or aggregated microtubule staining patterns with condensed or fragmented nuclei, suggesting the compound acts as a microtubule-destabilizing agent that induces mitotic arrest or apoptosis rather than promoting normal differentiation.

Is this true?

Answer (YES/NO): NO